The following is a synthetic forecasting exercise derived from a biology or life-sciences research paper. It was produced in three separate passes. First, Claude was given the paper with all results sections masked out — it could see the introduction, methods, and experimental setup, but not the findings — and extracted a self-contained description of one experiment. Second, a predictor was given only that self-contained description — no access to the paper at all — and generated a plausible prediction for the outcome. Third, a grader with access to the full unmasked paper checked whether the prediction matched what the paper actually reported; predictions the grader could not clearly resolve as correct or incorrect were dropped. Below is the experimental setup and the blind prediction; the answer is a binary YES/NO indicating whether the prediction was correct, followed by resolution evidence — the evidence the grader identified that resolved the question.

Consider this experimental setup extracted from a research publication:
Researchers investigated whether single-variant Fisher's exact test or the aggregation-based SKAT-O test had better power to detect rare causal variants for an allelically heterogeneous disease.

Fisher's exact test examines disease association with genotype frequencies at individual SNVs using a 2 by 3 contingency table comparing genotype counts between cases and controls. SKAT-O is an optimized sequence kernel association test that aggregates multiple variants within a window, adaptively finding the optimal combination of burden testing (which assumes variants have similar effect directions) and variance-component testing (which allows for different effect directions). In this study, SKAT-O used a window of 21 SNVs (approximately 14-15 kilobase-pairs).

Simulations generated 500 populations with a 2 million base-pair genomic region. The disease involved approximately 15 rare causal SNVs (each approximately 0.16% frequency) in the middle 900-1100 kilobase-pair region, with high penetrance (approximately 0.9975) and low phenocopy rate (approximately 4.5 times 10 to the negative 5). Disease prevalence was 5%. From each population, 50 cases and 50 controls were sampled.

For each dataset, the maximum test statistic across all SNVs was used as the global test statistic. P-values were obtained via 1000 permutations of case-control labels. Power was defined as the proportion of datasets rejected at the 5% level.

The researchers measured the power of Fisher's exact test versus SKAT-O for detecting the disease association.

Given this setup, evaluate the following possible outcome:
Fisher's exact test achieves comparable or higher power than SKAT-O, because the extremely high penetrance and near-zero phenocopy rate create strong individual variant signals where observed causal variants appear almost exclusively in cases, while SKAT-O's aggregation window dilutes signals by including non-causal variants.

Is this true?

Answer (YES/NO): NO